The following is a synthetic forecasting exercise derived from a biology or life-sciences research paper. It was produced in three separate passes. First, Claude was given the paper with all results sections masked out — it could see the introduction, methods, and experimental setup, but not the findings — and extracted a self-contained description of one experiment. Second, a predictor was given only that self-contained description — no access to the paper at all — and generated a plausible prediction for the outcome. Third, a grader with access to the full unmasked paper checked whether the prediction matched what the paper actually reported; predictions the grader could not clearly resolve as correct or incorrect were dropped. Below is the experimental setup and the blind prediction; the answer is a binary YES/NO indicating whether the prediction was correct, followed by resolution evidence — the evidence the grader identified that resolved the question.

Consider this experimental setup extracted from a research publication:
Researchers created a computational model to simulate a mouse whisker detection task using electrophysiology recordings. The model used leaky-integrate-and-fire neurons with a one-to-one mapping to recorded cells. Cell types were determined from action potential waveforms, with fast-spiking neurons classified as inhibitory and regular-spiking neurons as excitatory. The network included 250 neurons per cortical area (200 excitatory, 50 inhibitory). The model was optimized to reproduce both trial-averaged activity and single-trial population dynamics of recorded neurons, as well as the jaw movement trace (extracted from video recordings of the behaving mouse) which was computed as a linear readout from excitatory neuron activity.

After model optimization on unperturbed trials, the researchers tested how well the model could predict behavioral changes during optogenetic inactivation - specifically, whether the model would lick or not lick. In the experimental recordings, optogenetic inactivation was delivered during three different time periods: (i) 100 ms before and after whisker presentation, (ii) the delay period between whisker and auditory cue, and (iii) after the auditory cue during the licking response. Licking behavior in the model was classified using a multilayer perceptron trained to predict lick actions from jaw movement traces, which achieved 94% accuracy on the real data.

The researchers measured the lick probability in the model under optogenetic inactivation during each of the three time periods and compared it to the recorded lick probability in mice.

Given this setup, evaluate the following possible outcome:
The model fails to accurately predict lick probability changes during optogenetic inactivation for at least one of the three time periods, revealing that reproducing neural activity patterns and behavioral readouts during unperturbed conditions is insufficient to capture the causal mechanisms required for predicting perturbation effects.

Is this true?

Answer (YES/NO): NO